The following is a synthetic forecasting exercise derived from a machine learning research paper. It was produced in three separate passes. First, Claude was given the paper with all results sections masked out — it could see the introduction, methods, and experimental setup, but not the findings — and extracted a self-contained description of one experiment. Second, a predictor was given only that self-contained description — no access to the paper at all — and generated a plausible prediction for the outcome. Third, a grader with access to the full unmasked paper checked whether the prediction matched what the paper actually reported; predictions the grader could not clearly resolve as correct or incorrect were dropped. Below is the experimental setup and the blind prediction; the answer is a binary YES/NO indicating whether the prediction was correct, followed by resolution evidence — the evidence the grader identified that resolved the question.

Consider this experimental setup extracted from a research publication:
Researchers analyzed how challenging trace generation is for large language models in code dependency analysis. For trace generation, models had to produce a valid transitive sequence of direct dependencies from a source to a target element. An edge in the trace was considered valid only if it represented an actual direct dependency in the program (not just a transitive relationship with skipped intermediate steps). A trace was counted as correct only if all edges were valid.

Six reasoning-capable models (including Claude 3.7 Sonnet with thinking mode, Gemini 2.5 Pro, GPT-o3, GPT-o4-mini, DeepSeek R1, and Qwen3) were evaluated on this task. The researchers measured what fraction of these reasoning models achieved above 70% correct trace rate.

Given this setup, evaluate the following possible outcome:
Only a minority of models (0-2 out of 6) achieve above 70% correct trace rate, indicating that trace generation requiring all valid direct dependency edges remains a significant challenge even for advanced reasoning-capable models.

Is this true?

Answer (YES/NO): YES